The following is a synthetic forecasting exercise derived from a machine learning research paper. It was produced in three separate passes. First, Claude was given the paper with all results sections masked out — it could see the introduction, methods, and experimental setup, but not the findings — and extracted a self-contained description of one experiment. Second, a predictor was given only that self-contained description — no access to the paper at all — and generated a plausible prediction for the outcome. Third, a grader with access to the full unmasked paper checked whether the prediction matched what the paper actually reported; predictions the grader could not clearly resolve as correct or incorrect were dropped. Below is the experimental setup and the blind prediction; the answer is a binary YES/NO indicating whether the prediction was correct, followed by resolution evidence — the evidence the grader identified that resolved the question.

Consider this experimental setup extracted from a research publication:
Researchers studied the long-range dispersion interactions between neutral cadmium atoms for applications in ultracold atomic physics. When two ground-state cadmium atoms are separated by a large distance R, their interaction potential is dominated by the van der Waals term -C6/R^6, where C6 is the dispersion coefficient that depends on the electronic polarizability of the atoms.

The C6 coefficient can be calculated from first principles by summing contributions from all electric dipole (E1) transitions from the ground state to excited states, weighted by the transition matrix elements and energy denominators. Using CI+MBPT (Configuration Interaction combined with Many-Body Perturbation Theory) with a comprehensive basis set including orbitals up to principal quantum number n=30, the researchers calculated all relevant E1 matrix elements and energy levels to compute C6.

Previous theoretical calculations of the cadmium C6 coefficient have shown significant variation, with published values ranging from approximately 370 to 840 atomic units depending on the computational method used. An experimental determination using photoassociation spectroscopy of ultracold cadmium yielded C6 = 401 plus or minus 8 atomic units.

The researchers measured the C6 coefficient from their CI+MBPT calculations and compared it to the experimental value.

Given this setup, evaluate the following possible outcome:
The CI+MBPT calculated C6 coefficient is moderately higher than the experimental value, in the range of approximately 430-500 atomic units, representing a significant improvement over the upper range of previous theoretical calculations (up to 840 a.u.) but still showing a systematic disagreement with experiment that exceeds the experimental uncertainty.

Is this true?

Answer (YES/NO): NO